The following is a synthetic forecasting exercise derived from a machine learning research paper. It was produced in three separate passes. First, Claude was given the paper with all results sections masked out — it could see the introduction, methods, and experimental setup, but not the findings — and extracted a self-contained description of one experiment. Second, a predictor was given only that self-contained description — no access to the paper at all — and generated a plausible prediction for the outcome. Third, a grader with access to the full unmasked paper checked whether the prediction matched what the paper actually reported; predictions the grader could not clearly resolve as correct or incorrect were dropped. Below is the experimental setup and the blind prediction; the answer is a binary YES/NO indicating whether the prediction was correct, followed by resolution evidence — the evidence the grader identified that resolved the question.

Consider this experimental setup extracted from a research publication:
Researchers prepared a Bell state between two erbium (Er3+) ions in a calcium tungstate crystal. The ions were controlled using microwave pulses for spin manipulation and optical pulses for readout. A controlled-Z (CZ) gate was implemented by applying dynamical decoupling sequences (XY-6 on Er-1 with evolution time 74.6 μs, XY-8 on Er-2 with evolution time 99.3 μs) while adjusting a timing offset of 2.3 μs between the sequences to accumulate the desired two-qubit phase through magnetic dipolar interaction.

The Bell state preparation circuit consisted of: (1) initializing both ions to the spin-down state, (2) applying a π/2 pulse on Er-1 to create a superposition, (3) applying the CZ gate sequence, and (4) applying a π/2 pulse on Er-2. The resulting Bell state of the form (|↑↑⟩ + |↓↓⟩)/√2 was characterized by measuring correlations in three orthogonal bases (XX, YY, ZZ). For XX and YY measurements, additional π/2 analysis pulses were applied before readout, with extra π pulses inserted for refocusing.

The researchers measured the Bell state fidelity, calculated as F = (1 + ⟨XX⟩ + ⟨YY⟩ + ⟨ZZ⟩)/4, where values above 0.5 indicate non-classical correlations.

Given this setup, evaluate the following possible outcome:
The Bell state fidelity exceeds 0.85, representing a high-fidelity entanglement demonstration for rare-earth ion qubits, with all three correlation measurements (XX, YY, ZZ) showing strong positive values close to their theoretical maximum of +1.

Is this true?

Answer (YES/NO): NO